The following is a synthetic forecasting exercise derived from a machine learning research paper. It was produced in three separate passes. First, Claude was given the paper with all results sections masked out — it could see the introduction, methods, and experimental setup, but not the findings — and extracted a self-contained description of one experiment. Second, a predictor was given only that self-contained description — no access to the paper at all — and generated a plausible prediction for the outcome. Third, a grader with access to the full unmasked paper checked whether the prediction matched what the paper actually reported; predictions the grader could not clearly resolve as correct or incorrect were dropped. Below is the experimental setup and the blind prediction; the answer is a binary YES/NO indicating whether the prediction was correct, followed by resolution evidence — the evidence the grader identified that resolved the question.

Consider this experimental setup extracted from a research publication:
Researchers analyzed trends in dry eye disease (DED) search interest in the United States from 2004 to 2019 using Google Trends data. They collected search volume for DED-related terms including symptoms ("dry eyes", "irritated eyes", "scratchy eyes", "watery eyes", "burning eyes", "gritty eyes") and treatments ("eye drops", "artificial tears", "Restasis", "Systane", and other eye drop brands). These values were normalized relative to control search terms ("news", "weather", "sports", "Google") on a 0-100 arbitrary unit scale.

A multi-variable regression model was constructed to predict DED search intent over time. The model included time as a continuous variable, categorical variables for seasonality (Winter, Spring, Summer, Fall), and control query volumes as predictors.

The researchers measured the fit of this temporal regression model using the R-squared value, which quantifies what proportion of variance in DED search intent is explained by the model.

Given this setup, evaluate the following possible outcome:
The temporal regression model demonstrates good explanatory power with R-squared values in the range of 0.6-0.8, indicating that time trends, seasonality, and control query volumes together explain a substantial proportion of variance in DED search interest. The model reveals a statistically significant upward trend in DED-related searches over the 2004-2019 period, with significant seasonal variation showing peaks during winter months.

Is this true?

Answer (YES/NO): NO